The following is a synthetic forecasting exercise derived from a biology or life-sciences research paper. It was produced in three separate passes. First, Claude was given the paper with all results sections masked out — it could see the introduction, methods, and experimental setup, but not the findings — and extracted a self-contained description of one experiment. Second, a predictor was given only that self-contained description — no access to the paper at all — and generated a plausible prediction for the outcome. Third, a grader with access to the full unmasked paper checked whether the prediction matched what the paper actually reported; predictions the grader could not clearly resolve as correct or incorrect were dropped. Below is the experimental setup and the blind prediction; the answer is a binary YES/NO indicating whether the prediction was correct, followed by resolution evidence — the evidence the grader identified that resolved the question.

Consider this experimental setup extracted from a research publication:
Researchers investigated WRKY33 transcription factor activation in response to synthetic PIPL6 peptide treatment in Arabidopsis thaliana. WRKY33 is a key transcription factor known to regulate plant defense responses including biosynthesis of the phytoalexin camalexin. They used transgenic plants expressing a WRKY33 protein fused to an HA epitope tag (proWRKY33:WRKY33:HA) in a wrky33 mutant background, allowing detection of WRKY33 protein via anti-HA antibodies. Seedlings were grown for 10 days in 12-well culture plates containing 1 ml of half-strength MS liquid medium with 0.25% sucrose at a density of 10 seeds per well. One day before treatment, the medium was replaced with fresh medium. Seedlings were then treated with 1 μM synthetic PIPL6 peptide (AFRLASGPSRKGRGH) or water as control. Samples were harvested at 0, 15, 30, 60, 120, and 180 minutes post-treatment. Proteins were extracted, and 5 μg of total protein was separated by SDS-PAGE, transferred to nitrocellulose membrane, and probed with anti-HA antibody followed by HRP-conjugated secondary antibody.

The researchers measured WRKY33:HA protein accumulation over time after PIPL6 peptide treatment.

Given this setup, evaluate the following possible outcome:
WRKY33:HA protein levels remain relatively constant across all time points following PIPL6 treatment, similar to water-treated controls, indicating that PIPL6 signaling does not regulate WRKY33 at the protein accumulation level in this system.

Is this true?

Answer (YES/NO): NO